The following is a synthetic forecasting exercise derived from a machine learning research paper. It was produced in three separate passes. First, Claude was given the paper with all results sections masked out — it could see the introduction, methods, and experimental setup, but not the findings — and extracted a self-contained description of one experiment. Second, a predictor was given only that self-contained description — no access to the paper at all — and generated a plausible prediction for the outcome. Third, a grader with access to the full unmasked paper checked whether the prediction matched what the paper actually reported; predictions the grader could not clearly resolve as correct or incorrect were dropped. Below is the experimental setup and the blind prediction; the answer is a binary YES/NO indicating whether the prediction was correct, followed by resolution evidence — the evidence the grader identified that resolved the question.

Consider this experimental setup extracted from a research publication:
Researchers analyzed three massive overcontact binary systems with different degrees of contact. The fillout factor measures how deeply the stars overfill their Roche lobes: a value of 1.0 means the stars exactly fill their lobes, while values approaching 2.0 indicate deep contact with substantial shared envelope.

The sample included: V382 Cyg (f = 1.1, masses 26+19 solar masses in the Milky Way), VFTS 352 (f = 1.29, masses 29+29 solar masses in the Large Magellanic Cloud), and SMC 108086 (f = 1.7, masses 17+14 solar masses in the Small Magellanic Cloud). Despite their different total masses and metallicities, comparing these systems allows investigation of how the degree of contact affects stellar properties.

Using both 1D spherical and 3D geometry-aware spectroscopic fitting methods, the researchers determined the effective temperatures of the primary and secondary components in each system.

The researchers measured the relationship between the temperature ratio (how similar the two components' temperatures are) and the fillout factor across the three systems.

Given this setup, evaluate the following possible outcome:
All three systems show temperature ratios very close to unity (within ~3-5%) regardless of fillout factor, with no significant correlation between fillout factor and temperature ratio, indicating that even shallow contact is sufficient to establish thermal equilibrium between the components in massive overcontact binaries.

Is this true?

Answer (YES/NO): NO